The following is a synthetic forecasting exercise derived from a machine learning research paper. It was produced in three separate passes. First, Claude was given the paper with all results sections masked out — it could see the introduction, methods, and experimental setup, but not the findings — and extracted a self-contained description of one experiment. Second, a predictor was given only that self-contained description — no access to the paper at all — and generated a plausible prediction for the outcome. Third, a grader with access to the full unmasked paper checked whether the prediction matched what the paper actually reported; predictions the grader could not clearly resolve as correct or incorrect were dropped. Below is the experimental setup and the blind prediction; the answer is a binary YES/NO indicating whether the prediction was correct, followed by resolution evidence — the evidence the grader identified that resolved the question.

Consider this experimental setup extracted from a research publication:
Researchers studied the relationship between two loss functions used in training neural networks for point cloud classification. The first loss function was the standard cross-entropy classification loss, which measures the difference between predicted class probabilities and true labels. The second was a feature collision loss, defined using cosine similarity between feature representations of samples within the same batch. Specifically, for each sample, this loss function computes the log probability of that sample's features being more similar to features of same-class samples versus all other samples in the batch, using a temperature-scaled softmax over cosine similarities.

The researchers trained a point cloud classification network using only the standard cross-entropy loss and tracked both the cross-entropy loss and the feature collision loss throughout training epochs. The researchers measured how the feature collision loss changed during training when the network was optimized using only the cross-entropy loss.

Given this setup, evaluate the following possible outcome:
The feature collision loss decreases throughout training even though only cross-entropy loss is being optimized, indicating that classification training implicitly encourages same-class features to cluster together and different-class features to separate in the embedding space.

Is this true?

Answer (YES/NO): NO